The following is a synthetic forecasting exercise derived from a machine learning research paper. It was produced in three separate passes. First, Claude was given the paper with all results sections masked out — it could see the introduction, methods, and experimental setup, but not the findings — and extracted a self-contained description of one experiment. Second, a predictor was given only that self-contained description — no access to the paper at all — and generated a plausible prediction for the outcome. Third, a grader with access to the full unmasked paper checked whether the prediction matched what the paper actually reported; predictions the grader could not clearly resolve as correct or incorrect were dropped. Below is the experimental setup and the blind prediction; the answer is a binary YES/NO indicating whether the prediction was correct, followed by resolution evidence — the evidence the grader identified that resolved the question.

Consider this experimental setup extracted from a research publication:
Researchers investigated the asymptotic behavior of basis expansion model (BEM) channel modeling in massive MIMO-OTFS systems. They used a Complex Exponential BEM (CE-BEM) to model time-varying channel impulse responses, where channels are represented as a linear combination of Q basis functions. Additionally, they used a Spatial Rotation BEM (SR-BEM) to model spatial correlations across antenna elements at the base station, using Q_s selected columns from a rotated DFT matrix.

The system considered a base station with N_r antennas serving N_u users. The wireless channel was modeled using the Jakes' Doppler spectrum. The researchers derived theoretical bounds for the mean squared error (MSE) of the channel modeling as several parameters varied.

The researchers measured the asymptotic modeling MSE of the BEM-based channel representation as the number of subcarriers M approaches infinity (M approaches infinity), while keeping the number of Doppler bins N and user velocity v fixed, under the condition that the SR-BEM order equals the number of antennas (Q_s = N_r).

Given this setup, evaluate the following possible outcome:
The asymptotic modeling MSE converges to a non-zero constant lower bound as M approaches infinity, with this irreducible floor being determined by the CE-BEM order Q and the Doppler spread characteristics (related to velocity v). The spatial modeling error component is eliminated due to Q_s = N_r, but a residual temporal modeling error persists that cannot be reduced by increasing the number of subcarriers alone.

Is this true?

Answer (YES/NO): NO